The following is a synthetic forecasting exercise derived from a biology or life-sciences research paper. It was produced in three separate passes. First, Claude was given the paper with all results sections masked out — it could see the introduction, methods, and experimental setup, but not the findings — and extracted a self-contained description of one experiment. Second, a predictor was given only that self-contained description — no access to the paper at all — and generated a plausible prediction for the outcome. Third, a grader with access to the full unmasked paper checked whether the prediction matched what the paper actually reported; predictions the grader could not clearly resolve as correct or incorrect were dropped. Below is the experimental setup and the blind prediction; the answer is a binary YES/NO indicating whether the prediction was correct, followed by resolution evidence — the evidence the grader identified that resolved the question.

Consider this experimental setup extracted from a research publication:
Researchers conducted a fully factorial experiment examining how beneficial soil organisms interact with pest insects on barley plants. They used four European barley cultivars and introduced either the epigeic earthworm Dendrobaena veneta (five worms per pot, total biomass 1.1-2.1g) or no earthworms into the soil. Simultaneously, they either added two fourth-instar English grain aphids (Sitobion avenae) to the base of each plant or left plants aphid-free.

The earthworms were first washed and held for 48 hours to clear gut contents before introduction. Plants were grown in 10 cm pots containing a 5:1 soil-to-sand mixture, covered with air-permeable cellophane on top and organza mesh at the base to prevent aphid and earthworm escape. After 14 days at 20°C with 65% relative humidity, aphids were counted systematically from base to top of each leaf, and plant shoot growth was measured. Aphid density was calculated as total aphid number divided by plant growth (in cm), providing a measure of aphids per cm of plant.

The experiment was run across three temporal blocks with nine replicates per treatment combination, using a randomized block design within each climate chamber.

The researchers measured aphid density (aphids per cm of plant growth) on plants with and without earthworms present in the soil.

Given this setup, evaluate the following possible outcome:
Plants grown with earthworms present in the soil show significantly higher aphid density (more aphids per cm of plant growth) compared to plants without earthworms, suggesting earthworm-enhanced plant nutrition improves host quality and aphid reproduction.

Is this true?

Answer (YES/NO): YES